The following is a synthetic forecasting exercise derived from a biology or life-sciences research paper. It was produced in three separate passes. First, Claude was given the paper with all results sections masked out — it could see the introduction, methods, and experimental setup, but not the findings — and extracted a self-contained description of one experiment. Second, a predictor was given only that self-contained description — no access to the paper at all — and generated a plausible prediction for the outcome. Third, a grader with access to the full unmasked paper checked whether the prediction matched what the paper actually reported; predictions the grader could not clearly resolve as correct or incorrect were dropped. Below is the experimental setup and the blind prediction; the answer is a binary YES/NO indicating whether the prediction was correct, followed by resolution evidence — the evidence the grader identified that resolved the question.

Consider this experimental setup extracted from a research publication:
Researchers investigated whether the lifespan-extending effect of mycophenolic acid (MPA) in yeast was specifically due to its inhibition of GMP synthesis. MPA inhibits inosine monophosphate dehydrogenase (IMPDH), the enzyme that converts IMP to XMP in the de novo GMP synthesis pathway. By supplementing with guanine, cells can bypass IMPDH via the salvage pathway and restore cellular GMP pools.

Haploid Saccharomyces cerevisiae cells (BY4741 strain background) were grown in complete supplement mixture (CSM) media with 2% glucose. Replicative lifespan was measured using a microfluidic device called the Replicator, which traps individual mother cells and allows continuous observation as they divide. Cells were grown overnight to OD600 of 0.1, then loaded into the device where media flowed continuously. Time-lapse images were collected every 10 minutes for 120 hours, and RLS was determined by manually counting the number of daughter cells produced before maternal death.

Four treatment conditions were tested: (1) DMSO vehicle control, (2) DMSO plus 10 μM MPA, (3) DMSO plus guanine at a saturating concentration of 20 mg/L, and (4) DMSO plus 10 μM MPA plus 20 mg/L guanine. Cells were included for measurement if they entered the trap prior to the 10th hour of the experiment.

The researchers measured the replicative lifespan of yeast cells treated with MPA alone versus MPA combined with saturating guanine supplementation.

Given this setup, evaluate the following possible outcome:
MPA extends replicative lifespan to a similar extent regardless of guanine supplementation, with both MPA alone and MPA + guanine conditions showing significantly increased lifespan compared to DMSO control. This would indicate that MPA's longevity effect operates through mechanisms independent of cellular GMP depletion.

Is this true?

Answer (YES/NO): NO